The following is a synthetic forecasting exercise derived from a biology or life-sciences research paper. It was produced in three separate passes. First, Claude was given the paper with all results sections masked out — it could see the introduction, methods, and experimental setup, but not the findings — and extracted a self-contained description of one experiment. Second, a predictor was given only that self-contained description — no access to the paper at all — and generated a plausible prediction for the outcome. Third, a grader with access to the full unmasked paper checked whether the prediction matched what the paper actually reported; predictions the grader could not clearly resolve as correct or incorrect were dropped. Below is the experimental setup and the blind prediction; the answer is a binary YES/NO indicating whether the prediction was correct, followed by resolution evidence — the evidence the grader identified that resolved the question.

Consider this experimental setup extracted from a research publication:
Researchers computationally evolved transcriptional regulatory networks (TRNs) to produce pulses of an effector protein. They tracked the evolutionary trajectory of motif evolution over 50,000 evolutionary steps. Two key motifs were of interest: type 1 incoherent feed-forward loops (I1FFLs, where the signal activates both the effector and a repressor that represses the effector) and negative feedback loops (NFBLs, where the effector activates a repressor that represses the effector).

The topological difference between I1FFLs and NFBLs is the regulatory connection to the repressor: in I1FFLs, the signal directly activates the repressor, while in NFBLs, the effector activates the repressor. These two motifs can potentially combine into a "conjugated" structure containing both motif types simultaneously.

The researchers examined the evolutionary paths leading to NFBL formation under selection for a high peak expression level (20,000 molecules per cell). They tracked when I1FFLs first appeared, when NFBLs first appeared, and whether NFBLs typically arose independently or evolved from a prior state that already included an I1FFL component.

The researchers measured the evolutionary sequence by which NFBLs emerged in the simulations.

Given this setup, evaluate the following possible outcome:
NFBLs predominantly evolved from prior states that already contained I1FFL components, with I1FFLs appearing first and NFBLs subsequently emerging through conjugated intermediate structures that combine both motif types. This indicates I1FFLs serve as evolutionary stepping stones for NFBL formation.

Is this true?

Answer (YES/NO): YES